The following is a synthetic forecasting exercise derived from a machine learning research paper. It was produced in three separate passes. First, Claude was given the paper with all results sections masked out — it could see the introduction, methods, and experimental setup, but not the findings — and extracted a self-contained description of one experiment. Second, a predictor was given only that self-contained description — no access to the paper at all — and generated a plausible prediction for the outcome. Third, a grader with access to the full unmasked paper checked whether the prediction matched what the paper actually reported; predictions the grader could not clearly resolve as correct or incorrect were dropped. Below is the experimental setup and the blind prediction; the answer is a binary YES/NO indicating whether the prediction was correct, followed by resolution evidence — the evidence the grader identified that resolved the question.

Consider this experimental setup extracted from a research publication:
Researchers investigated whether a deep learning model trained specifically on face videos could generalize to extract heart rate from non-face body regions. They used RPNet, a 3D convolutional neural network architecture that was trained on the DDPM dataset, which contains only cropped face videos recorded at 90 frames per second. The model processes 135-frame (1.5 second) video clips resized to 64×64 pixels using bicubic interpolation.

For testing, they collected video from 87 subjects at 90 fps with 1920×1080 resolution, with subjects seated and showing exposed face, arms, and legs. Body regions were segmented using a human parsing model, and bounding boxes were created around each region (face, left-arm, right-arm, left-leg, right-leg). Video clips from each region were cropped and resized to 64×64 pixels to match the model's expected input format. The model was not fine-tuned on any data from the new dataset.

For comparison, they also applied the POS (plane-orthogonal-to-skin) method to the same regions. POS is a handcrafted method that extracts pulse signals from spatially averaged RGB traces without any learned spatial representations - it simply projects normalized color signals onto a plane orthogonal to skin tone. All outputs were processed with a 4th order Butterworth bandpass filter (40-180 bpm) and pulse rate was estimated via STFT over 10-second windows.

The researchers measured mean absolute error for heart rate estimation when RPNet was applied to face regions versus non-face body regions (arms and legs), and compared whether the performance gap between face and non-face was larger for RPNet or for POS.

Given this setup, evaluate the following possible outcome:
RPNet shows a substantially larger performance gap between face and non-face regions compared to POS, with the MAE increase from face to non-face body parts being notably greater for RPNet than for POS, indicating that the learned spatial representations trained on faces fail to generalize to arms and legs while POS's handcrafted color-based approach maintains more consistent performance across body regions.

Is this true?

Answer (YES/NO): YES